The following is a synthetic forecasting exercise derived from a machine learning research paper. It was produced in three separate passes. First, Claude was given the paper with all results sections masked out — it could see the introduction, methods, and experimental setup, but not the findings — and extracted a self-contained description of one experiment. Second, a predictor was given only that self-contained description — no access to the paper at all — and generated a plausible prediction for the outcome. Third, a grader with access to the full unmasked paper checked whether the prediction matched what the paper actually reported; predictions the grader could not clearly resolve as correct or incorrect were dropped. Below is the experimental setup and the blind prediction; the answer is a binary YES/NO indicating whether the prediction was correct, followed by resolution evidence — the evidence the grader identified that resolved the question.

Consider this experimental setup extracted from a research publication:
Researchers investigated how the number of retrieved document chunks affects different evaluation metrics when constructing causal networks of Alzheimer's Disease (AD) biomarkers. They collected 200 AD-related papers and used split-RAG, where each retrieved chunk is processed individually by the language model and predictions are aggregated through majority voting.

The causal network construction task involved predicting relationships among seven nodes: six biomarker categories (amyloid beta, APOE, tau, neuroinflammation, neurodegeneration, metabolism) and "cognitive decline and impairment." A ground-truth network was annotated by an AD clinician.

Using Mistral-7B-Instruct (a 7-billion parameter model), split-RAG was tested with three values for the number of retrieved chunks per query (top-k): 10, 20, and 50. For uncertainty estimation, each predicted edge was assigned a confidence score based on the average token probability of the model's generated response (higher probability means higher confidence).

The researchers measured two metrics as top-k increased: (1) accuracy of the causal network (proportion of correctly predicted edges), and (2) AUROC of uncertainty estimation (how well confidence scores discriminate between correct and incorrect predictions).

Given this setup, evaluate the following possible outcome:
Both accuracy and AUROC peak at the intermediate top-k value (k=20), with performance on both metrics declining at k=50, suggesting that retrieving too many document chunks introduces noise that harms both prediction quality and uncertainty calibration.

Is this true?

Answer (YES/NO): NO